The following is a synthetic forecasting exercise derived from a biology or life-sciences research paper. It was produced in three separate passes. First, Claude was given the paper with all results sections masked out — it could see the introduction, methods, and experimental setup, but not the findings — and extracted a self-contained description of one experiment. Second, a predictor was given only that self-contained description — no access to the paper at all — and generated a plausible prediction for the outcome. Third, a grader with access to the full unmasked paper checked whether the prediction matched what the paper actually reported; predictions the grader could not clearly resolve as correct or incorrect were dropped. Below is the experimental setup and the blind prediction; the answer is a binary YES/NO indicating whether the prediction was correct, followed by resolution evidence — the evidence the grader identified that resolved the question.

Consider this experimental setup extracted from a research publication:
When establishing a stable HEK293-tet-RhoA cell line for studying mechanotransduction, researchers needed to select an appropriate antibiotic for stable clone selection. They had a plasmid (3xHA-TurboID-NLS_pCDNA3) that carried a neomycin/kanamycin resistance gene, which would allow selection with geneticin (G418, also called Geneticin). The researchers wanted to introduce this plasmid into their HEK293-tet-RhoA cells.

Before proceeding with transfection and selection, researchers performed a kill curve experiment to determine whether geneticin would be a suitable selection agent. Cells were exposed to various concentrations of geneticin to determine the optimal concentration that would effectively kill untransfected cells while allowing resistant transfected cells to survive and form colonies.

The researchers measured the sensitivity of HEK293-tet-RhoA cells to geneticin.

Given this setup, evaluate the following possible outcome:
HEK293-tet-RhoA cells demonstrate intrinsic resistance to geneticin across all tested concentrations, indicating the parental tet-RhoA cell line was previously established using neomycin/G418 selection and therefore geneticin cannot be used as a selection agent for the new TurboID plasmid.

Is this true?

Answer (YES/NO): NO